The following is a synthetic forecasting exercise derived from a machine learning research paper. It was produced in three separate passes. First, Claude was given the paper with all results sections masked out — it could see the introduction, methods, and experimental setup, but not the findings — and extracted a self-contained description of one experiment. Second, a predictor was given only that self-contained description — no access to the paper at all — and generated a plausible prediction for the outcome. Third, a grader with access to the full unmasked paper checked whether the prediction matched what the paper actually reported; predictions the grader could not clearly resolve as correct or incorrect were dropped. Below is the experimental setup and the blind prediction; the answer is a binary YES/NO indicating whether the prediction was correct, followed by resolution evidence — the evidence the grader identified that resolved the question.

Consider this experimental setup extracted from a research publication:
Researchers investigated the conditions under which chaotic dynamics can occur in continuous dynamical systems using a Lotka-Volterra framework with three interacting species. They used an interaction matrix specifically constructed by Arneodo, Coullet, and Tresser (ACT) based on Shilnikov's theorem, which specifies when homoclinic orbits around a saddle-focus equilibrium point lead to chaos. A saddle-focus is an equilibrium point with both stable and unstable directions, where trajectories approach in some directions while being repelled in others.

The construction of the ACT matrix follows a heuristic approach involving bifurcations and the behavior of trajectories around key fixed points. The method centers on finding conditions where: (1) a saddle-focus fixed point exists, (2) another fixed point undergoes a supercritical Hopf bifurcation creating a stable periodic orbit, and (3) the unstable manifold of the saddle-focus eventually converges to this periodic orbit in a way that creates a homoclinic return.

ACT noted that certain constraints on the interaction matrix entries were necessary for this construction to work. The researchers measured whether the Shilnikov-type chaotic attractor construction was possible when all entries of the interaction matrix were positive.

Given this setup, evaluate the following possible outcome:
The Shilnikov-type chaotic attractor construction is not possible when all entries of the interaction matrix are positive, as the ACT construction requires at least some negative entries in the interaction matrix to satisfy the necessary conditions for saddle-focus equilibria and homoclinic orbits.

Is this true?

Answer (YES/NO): YES